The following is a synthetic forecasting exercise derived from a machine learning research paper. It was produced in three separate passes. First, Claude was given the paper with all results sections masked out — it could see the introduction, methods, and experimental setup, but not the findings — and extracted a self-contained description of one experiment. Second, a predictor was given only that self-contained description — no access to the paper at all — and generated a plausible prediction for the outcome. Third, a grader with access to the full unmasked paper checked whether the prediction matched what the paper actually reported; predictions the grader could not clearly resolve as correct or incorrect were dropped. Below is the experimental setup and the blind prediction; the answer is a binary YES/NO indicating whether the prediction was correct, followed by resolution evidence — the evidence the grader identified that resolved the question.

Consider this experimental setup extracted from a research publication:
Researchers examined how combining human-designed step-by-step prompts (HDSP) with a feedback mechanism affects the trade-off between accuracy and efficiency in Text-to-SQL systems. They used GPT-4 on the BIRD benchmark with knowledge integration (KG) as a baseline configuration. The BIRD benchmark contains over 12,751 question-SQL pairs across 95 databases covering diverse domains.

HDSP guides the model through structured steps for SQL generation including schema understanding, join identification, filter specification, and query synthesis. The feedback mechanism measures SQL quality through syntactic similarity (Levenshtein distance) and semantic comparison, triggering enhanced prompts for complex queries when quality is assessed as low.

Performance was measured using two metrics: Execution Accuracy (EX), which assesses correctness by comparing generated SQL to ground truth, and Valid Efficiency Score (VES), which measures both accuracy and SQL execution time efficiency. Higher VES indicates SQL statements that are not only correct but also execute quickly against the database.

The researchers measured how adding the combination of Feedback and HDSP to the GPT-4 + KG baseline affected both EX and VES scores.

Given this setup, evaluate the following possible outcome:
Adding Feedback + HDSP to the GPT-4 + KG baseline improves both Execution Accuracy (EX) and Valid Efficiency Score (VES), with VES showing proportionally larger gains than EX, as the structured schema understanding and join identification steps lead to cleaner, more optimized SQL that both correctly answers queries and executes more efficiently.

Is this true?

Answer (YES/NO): NO